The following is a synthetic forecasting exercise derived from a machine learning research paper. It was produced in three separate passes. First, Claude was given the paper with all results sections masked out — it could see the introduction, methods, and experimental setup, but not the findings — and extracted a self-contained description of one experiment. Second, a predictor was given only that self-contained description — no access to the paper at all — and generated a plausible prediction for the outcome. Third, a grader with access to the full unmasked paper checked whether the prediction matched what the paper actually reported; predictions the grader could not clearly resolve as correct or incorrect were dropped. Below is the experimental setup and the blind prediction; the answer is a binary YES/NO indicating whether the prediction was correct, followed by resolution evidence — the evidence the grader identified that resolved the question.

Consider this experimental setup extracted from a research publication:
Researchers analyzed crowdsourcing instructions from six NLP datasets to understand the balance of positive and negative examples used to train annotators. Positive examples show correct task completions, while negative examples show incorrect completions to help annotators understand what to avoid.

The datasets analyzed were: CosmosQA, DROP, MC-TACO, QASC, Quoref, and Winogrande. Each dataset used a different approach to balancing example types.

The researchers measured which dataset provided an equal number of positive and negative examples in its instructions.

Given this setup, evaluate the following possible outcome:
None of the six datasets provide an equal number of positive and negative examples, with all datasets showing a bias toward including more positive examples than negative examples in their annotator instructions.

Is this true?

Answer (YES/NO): NO